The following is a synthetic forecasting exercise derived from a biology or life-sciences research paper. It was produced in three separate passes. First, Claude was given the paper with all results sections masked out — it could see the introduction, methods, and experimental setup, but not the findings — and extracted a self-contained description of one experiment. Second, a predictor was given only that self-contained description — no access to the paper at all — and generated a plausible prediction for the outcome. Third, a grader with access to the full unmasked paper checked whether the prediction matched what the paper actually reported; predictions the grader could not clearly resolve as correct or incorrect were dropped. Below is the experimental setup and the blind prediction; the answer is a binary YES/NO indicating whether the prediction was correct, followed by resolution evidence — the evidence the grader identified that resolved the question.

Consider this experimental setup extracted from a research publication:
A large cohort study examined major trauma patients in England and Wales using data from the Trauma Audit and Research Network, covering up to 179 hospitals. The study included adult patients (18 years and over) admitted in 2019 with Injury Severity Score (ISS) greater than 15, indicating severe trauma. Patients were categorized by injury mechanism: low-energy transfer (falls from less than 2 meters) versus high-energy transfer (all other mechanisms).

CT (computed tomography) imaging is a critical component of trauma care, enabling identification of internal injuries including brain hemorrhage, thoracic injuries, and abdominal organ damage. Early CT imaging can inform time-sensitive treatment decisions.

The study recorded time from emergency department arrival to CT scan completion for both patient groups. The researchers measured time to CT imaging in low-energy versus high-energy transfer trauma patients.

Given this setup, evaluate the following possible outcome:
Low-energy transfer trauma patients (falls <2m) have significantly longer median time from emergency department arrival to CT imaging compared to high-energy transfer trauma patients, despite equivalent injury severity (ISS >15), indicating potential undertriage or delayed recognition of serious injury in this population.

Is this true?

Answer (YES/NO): YES